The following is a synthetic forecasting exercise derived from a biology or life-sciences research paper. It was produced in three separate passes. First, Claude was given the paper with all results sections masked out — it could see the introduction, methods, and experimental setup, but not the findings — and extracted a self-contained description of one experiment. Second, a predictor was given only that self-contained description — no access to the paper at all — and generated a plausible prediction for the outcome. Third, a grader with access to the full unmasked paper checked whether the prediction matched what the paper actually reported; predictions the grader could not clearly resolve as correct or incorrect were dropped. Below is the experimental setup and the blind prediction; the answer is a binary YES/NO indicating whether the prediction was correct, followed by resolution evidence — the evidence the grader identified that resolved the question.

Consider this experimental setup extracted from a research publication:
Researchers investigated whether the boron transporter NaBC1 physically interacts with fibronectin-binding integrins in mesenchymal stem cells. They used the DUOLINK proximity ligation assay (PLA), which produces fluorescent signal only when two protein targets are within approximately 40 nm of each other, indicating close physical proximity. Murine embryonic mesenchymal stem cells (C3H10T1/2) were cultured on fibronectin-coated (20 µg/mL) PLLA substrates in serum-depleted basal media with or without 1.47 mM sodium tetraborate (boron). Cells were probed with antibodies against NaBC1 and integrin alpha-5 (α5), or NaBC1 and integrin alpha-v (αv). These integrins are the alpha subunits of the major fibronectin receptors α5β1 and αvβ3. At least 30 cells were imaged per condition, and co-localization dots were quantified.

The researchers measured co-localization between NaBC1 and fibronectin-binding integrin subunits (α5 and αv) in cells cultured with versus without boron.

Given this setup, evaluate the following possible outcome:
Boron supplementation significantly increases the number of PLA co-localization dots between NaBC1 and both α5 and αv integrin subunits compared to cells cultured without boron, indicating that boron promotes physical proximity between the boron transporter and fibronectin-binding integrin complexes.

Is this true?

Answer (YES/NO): YES